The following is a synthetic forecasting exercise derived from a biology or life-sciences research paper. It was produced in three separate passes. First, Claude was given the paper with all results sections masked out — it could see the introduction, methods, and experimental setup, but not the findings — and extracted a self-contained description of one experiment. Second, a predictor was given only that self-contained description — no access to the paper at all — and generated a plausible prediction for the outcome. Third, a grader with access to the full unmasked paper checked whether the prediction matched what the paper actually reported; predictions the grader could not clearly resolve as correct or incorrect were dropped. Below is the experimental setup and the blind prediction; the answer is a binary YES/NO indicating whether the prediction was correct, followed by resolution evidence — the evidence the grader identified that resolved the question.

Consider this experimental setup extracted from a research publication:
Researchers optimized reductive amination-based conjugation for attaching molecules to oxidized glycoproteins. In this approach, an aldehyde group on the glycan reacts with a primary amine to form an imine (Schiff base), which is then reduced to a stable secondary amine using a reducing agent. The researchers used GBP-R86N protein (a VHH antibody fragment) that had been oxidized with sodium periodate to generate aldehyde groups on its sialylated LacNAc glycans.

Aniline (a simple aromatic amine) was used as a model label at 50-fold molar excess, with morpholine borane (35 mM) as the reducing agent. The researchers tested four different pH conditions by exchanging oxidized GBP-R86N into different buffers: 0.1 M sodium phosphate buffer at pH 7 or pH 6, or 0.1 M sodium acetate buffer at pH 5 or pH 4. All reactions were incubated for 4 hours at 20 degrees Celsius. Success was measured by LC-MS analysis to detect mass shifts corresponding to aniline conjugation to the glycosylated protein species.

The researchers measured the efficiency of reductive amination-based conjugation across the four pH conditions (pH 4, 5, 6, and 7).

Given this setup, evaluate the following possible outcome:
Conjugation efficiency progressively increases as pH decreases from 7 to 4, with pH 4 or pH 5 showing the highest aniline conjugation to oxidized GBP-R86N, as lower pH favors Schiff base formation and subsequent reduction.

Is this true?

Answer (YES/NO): NO